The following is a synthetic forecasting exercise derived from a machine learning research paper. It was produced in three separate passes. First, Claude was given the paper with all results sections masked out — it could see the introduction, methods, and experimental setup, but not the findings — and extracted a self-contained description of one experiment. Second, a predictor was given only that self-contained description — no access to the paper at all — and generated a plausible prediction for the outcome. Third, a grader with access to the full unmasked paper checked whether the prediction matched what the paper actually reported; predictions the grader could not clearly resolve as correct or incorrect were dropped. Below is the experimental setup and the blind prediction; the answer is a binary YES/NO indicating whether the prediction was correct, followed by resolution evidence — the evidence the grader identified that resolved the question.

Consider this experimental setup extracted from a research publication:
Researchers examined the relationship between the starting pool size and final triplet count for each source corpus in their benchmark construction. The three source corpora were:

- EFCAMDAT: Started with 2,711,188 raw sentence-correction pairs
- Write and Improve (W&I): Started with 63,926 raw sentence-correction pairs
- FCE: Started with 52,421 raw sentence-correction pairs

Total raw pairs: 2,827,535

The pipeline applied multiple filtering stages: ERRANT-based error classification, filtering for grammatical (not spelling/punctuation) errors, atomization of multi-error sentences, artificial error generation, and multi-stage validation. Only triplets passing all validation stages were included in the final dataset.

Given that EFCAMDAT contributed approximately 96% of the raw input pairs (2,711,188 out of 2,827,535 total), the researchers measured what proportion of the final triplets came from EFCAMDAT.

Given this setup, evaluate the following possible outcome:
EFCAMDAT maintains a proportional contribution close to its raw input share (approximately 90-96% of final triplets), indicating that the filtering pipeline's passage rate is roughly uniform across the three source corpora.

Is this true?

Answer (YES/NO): NO